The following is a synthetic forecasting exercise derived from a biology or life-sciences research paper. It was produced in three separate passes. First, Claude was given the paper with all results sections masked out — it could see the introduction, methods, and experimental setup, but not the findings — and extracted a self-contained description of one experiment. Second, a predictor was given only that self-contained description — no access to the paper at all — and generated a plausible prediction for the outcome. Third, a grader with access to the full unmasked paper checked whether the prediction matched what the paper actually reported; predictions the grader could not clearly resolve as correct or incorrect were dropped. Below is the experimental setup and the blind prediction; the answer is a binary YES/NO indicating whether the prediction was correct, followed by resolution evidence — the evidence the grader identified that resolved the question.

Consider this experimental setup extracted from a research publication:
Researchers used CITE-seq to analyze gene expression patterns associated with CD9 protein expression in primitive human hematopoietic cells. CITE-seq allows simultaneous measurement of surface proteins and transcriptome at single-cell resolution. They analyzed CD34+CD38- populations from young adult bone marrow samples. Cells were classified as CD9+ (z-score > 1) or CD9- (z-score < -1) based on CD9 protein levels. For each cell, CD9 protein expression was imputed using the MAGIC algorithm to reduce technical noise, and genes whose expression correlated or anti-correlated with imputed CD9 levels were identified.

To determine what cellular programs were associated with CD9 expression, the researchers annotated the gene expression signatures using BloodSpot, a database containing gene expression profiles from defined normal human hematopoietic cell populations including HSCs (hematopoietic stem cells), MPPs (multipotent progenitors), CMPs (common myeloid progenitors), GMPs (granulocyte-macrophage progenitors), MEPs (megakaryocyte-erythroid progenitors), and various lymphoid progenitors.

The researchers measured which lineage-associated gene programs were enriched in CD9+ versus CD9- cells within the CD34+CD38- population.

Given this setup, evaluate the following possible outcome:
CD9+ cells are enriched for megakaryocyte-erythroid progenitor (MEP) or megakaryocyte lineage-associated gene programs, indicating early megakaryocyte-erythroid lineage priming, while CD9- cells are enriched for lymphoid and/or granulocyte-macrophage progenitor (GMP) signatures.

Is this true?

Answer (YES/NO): NO